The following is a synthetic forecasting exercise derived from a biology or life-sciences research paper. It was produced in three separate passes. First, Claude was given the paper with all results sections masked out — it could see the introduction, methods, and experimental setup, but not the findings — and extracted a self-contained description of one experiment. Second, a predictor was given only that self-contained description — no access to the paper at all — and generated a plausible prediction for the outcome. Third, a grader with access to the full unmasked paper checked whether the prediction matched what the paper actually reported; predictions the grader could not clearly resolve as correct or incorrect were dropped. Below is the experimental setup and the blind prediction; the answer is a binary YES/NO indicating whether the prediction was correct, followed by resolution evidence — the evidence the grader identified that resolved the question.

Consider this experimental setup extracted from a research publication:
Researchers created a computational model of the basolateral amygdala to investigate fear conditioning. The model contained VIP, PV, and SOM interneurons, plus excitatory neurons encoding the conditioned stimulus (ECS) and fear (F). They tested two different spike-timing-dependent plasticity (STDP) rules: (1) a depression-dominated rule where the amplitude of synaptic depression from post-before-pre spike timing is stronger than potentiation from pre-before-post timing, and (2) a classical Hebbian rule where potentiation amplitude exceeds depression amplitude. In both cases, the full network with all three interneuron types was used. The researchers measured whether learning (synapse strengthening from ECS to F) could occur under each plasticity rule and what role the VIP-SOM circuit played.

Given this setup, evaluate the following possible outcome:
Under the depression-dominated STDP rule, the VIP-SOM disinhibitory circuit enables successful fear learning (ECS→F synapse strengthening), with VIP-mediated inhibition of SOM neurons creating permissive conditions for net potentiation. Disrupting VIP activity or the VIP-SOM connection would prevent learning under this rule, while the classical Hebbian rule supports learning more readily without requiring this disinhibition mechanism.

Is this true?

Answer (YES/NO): YES